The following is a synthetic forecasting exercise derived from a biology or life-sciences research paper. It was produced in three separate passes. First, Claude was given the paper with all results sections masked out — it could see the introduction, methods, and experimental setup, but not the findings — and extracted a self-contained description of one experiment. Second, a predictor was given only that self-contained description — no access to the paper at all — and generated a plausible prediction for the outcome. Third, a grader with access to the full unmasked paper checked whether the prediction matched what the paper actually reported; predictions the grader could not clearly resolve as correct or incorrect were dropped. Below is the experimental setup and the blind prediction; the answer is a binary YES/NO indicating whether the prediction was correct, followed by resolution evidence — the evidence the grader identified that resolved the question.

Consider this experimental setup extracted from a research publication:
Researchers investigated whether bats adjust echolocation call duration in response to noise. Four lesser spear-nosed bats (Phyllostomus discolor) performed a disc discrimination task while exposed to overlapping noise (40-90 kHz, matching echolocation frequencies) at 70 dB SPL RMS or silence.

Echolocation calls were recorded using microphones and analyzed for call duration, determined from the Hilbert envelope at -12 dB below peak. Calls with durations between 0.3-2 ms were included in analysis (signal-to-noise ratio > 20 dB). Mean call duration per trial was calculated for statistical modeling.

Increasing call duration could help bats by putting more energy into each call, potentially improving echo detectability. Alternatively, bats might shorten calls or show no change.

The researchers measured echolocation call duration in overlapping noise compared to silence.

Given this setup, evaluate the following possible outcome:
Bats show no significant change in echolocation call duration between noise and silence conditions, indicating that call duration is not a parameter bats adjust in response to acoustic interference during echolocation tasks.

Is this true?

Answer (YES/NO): NO